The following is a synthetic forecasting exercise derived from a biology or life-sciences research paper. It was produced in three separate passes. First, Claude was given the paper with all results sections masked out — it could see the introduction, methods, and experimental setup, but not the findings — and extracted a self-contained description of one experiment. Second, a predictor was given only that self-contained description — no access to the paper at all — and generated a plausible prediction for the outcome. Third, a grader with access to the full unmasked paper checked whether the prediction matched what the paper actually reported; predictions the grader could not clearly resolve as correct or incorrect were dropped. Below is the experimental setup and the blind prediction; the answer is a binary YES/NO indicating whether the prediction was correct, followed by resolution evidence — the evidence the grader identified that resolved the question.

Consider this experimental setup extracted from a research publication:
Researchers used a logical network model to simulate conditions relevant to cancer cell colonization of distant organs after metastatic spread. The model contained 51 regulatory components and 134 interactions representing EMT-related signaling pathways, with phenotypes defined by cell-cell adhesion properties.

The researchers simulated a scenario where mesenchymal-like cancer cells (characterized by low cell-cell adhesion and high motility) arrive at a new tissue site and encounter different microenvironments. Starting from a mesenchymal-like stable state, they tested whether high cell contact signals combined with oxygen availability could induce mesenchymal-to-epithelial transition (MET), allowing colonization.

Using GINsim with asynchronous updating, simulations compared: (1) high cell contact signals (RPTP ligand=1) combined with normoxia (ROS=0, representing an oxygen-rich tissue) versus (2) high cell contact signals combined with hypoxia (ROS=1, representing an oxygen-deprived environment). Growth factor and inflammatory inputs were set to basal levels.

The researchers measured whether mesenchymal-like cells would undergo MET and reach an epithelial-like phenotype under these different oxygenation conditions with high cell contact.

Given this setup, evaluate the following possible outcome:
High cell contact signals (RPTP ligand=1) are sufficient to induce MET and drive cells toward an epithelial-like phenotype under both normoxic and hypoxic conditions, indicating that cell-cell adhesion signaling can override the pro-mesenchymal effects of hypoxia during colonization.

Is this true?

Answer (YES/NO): NO